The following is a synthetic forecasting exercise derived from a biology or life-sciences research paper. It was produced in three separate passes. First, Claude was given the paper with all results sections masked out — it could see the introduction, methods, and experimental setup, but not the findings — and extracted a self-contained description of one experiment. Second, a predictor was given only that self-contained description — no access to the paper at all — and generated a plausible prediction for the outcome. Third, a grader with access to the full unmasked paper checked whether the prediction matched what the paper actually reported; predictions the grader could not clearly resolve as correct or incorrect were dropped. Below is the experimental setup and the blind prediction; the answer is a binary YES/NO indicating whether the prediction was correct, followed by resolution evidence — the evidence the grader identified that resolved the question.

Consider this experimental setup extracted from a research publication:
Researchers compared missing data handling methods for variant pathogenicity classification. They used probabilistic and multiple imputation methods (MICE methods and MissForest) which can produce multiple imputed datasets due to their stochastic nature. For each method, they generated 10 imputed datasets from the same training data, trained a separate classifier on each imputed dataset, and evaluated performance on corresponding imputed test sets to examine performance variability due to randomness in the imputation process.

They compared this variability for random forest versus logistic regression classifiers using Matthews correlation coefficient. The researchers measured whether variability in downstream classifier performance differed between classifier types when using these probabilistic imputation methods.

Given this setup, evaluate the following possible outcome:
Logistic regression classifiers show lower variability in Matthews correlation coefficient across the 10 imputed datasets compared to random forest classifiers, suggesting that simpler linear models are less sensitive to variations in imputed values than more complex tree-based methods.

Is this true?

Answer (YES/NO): NO